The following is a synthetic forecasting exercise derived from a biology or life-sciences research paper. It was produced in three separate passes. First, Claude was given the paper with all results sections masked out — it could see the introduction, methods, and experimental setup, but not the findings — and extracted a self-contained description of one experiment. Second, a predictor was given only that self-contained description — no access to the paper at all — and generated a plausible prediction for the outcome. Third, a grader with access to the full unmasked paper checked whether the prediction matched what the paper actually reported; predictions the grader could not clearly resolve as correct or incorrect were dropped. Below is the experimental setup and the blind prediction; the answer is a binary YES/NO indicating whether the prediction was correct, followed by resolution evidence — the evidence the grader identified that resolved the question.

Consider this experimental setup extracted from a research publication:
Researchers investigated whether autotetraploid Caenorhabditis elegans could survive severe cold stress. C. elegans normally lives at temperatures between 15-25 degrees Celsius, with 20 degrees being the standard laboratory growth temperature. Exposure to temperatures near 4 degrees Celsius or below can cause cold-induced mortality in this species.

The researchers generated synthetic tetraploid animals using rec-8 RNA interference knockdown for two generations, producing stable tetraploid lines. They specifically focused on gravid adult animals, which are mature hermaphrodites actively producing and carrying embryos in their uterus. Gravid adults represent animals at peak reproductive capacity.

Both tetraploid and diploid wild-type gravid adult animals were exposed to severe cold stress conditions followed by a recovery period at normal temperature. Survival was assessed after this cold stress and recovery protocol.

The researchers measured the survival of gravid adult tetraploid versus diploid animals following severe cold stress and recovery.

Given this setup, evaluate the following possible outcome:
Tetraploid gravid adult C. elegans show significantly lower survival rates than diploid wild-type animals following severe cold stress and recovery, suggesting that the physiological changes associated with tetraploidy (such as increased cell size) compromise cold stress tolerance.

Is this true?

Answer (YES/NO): NO